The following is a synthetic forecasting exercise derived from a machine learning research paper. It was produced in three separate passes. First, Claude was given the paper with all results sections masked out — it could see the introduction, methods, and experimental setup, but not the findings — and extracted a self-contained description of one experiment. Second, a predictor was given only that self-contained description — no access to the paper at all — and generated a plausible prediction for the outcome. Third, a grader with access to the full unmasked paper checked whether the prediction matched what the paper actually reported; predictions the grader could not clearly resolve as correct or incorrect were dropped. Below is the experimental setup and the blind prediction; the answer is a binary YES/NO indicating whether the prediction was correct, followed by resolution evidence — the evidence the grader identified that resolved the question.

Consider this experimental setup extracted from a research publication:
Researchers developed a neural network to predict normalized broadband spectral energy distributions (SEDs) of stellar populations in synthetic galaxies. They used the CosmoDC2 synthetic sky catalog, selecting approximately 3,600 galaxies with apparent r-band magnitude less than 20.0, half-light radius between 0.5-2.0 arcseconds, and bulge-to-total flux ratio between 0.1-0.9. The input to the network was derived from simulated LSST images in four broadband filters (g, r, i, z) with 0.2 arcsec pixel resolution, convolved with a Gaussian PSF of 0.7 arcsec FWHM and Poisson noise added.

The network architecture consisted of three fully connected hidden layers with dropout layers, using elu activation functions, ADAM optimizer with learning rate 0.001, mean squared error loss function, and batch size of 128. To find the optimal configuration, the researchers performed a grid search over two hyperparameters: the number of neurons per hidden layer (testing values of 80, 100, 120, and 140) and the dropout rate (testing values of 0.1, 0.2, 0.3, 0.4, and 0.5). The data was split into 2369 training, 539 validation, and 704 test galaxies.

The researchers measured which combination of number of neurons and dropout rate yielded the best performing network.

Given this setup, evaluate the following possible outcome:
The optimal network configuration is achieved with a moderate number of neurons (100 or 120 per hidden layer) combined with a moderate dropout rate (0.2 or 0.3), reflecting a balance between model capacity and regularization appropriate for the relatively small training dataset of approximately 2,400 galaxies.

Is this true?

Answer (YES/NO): YES